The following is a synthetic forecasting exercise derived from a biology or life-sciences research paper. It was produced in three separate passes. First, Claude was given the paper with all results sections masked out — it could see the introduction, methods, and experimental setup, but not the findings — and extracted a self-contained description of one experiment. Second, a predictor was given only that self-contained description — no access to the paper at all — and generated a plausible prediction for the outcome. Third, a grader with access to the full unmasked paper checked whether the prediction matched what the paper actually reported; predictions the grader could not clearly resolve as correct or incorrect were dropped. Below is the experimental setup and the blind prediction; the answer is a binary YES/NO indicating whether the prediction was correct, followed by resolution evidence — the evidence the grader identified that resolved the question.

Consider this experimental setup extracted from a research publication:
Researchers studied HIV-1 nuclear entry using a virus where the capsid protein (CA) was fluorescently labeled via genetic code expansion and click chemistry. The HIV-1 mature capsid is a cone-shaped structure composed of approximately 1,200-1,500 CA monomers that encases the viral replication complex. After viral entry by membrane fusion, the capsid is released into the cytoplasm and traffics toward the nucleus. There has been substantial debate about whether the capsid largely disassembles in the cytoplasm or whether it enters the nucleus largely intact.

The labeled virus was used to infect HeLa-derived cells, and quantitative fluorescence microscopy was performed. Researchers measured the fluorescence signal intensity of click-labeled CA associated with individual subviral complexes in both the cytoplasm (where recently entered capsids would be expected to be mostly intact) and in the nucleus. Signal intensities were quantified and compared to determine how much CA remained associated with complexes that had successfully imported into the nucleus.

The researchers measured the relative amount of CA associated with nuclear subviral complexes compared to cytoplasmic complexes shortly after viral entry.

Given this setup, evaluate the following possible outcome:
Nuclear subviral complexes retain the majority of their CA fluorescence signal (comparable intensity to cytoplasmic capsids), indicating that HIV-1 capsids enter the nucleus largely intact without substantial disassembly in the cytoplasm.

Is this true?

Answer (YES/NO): YES